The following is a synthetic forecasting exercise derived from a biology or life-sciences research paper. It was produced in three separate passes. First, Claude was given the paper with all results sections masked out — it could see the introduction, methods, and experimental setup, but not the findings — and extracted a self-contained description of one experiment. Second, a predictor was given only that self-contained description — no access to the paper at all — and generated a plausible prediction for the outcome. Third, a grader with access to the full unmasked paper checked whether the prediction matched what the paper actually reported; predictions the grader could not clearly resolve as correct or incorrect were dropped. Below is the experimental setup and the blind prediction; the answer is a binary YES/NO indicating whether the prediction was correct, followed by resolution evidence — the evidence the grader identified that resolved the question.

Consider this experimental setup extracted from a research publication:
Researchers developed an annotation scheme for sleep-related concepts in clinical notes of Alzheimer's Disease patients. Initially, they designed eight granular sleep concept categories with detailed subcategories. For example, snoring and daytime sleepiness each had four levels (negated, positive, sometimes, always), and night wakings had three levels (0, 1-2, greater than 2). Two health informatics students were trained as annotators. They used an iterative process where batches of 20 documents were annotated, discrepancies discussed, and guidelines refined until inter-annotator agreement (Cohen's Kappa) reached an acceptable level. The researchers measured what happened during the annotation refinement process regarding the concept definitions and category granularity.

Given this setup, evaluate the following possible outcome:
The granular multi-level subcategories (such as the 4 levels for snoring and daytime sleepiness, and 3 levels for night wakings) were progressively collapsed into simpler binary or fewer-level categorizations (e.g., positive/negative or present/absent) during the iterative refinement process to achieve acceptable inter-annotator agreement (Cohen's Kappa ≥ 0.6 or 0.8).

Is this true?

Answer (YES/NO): YES